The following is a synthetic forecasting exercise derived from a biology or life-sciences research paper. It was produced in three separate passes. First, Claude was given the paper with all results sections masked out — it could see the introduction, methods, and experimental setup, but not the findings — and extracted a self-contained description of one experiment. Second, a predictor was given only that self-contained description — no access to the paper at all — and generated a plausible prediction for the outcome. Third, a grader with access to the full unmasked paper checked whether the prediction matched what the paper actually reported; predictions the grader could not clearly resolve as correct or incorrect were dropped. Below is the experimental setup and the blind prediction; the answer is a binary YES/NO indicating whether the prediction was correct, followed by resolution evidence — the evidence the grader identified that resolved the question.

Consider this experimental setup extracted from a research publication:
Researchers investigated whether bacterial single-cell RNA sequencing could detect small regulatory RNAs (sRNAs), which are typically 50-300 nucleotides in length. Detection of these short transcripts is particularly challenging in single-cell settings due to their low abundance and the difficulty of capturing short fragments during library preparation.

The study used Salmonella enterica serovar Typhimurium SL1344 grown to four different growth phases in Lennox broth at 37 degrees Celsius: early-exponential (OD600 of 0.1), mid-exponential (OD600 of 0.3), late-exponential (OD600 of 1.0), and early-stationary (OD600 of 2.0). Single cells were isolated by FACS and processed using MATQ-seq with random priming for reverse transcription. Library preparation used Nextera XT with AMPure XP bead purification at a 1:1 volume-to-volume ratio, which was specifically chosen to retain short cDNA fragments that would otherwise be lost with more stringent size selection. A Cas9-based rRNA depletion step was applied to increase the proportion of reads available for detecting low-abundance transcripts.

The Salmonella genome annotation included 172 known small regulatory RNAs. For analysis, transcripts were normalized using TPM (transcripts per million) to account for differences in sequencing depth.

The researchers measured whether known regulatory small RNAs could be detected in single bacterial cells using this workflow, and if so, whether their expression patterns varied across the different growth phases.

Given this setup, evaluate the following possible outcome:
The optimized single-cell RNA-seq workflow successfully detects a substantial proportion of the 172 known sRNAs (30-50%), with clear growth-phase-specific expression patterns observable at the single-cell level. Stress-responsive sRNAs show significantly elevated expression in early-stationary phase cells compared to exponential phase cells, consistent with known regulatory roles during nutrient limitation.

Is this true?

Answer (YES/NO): NO